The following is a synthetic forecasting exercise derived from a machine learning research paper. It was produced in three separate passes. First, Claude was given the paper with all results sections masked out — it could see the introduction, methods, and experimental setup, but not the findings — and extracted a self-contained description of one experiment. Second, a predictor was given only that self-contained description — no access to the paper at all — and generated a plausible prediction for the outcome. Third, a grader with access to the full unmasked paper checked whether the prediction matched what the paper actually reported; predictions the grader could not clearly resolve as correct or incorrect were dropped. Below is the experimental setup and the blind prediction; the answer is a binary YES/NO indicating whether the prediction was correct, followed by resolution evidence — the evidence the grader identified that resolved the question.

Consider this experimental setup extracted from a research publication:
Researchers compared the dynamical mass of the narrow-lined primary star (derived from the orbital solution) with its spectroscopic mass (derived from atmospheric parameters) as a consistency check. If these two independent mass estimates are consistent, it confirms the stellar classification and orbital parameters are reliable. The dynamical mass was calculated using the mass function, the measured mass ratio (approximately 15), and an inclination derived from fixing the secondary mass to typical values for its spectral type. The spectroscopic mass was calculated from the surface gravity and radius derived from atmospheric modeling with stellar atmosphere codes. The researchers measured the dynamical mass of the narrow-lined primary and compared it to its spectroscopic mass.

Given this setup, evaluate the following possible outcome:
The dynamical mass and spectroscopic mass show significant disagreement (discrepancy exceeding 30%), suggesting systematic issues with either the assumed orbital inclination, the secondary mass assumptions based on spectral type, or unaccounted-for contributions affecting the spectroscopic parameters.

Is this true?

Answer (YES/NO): NO